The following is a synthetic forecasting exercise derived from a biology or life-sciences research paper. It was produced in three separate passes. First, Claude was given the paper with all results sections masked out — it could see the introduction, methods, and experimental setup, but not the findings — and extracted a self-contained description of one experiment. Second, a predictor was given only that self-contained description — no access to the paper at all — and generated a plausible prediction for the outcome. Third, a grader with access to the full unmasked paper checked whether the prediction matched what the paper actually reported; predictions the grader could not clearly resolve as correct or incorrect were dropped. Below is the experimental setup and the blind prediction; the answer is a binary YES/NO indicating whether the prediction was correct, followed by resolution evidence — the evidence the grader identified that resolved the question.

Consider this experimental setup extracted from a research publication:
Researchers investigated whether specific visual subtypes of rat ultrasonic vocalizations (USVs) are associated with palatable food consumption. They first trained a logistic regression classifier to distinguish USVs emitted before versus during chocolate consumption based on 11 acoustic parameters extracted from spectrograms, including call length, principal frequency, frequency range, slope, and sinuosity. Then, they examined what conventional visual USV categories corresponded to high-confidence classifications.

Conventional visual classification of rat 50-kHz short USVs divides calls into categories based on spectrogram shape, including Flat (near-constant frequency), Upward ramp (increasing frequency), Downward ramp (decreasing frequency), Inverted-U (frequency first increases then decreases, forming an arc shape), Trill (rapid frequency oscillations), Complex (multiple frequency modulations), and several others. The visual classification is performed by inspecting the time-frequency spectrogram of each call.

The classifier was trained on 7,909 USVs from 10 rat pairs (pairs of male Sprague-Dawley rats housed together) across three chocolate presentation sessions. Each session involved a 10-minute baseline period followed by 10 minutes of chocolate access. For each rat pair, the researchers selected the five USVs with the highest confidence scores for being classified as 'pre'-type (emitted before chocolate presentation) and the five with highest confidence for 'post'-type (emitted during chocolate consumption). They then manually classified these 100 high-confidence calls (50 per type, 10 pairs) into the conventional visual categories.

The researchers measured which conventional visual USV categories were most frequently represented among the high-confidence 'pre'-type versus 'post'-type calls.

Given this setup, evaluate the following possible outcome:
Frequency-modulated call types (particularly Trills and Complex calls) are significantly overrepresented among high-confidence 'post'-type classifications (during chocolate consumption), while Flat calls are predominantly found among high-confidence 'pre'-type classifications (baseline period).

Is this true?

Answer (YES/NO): NO